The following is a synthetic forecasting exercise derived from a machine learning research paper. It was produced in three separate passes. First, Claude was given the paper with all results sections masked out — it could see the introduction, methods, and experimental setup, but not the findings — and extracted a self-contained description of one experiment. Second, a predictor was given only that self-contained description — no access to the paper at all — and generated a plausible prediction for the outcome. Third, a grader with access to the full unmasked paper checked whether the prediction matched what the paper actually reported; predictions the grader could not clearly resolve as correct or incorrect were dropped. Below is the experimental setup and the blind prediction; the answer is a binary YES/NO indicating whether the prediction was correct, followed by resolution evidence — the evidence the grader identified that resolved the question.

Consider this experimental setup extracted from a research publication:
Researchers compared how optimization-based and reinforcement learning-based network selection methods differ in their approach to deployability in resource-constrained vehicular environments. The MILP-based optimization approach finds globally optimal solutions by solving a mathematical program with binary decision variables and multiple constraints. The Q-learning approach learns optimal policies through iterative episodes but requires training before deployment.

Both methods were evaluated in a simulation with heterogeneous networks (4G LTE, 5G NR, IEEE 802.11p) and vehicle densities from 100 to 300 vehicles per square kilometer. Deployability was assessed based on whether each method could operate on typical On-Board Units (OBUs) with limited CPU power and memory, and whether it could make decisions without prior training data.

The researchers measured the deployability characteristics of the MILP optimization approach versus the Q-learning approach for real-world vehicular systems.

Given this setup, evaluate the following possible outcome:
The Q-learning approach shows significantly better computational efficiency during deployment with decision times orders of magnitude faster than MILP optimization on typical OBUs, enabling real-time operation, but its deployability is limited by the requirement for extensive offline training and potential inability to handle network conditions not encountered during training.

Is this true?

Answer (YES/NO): NO